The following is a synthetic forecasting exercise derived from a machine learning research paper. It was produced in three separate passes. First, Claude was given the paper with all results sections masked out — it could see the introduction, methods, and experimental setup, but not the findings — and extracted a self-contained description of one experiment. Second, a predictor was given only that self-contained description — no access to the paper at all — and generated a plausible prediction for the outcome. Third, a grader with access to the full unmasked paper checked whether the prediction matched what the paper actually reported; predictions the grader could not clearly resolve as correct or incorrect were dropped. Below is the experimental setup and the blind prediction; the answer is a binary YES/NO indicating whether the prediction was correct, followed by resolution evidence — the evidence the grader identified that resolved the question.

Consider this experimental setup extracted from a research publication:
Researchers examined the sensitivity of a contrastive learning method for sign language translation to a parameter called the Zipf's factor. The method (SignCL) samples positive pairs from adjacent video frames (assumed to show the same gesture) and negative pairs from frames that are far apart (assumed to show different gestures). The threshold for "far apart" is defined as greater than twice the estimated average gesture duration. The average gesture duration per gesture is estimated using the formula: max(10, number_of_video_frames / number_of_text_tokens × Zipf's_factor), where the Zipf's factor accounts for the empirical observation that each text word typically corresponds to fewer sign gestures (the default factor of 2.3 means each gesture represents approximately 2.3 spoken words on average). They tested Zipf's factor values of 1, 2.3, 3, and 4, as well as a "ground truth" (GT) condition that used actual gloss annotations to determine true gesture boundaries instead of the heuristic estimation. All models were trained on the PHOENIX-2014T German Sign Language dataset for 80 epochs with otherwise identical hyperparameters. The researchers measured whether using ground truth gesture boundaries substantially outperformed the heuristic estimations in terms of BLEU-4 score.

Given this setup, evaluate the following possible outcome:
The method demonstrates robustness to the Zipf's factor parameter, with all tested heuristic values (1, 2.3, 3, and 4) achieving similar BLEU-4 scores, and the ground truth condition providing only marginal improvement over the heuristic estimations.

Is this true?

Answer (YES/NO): NO